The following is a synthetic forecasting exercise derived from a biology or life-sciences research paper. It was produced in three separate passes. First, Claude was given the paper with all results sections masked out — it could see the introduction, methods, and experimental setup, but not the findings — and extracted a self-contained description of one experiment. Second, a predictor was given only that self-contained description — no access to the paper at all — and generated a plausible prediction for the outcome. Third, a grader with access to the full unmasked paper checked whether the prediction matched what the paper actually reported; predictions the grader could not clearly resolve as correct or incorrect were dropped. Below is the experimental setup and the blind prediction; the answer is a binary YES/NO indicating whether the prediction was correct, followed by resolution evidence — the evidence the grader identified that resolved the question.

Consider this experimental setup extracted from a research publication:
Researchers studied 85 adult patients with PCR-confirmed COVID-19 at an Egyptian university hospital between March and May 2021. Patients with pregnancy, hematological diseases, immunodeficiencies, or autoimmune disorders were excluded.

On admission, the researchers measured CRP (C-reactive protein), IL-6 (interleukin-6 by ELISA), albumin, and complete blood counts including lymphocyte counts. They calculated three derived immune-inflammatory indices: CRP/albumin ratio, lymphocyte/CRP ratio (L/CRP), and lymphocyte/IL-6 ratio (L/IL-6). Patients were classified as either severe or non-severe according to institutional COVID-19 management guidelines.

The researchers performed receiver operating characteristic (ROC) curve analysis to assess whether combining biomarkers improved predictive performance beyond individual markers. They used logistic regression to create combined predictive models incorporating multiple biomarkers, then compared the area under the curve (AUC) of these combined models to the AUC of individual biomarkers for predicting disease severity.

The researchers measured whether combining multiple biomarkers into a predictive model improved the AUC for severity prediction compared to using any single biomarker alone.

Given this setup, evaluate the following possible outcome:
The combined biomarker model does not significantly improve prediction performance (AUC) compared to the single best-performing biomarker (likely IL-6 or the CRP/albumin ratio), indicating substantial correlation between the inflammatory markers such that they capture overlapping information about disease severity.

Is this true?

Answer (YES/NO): NO